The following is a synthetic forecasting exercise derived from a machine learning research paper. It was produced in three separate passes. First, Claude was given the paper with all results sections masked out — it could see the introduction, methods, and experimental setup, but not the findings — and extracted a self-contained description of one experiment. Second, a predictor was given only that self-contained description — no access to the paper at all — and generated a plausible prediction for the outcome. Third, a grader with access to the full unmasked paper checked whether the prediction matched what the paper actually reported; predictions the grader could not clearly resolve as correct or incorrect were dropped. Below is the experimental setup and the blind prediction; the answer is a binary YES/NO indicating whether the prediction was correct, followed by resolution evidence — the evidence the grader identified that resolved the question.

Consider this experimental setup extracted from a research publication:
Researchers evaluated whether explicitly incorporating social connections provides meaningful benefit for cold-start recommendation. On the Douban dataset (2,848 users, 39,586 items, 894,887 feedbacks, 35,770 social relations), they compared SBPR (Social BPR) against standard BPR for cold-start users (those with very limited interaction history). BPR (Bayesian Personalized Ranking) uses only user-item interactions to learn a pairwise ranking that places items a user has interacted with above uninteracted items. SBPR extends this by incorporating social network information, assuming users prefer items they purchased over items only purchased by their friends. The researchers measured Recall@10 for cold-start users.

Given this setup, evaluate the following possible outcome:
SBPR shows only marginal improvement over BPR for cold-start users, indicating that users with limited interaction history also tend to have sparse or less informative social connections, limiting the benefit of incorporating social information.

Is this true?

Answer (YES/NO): NO